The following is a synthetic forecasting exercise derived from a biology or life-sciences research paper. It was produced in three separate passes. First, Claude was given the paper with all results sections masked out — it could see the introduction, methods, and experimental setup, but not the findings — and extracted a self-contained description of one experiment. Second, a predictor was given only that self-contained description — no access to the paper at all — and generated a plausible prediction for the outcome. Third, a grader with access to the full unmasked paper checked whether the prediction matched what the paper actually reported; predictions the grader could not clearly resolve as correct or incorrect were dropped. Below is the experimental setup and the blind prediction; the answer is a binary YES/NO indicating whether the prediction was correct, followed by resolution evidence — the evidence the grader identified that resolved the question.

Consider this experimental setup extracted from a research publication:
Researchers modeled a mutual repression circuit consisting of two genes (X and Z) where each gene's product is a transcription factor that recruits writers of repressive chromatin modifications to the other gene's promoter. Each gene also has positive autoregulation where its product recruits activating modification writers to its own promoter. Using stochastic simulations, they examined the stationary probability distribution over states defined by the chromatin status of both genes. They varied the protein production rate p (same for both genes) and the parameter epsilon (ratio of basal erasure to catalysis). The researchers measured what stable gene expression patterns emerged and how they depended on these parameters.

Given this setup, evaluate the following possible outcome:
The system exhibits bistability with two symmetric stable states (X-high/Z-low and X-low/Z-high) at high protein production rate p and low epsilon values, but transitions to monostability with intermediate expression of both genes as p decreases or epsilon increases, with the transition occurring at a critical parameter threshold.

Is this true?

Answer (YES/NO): NO